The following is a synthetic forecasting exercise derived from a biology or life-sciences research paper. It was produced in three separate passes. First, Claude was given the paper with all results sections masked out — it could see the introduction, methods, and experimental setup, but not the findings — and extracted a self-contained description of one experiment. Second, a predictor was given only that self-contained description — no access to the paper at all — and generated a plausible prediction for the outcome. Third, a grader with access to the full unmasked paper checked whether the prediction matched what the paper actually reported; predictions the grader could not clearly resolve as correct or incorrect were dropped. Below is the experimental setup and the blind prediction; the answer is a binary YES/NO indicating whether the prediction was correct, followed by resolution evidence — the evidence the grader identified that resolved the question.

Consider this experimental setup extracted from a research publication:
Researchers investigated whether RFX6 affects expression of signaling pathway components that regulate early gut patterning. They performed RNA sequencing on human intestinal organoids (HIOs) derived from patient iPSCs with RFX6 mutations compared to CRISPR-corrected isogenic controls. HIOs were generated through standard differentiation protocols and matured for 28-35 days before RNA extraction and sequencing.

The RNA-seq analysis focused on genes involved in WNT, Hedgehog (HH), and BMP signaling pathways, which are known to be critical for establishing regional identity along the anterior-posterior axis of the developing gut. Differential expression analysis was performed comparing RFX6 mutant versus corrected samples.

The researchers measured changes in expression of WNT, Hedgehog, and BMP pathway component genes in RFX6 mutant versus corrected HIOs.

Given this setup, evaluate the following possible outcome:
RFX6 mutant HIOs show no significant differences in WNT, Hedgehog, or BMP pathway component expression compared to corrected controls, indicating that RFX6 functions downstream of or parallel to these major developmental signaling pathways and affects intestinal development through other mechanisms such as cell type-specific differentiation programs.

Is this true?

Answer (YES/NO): NO